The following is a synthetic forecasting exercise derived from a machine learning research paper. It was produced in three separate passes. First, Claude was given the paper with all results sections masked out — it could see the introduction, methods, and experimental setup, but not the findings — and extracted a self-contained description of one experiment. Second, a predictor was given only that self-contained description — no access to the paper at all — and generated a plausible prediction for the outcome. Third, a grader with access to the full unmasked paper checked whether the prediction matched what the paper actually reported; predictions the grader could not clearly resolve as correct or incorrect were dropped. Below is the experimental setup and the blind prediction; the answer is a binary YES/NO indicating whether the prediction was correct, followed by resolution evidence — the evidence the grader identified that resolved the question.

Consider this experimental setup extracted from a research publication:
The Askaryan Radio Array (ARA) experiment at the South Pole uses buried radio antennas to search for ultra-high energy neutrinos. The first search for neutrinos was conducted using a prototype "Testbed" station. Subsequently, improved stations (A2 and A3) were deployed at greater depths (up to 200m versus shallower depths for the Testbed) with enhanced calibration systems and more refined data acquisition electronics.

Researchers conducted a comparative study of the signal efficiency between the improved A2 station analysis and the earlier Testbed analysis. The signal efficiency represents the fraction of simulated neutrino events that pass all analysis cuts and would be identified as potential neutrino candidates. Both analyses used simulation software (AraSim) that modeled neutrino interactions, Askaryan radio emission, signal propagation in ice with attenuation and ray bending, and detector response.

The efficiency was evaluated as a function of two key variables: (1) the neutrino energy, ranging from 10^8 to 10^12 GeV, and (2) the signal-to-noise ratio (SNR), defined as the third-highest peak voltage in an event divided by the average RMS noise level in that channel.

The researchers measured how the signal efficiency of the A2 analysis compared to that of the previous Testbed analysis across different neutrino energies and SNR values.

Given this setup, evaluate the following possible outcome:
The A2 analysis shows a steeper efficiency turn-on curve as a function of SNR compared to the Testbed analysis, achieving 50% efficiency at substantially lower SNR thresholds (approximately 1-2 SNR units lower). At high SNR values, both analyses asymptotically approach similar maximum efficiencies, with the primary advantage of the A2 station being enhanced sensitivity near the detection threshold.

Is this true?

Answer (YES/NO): NO